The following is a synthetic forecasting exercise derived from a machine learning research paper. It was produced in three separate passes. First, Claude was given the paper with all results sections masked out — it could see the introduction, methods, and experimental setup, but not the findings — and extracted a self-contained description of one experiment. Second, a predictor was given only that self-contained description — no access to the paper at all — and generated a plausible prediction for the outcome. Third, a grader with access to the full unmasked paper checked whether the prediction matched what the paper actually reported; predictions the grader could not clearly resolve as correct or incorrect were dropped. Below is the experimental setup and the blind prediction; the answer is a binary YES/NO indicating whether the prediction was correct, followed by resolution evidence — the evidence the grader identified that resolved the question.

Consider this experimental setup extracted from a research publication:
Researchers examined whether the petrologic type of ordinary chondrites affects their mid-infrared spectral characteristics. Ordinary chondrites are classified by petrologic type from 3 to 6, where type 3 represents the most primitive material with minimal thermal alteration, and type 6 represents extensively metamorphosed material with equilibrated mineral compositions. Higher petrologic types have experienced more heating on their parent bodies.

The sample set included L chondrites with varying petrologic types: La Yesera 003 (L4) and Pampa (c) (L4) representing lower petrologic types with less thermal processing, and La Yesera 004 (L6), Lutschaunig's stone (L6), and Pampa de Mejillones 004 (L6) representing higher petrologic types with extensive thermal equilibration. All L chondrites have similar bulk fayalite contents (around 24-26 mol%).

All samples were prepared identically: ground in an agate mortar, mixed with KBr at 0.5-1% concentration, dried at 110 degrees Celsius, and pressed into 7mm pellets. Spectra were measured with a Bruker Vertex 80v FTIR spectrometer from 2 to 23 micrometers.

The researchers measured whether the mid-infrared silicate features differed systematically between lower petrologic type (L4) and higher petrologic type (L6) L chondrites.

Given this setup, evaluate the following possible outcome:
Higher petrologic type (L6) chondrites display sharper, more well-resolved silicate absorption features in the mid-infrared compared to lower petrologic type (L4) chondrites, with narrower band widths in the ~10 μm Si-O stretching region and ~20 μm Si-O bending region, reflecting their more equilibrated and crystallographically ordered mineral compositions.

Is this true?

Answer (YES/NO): NO